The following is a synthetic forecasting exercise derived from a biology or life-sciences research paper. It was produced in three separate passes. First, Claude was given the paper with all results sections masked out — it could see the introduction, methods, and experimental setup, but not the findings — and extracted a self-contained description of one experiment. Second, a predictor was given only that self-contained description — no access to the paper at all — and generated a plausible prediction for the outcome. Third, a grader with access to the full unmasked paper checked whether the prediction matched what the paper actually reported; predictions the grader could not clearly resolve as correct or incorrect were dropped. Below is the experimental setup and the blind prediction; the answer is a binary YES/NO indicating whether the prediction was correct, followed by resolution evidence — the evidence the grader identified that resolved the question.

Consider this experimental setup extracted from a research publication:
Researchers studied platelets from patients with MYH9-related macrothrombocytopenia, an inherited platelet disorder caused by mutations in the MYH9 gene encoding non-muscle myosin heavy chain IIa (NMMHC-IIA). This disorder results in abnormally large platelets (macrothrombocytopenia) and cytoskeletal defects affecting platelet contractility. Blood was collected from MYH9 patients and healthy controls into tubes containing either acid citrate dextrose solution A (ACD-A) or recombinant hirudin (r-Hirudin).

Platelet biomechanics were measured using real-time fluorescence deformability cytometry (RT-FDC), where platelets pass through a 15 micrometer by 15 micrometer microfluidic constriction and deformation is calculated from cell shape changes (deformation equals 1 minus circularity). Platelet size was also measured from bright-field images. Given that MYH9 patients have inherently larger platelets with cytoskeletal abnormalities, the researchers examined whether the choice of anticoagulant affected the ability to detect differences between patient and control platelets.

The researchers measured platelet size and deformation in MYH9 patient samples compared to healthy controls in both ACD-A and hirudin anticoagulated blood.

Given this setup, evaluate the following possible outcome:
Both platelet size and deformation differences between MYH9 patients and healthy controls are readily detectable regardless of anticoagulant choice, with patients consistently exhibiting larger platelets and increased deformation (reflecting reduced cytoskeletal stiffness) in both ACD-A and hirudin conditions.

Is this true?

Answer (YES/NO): NO